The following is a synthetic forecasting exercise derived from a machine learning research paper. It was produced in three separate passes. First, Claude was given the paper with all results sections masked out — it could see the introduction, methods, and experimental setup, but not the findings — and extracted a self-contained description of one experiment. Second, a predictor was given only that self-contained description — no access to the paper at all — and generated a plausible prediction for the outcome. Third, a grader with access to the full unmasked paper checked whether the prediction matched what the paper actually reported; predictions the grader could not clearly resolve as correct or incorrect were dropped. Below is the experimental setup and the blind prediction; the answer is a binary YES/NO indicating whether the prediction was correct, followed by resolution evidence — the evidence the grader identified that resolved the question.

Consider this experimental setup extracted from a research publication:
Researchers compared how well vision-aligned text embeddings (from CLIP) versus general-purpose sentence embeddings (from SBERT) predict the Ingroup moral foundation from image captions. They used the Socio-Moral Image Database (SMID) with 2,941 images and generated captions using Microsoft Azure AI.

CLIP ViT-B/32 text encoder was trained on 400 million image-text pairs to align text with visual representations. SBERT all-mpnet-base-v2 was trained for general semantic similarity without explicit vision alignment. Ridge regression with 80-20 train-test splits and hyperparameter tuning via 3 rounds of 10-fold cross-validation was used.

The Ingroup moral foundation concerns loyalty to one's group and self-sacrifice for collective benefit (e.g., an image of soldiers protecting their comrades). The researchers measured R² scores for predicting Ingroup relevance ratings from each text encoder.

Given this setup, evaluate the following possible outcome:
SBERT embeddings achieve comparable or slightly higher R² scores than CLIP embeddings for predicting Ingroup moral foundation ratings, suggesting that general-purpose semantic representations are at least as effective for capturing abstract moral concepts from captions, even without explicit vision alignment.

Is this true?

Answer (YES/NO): YES